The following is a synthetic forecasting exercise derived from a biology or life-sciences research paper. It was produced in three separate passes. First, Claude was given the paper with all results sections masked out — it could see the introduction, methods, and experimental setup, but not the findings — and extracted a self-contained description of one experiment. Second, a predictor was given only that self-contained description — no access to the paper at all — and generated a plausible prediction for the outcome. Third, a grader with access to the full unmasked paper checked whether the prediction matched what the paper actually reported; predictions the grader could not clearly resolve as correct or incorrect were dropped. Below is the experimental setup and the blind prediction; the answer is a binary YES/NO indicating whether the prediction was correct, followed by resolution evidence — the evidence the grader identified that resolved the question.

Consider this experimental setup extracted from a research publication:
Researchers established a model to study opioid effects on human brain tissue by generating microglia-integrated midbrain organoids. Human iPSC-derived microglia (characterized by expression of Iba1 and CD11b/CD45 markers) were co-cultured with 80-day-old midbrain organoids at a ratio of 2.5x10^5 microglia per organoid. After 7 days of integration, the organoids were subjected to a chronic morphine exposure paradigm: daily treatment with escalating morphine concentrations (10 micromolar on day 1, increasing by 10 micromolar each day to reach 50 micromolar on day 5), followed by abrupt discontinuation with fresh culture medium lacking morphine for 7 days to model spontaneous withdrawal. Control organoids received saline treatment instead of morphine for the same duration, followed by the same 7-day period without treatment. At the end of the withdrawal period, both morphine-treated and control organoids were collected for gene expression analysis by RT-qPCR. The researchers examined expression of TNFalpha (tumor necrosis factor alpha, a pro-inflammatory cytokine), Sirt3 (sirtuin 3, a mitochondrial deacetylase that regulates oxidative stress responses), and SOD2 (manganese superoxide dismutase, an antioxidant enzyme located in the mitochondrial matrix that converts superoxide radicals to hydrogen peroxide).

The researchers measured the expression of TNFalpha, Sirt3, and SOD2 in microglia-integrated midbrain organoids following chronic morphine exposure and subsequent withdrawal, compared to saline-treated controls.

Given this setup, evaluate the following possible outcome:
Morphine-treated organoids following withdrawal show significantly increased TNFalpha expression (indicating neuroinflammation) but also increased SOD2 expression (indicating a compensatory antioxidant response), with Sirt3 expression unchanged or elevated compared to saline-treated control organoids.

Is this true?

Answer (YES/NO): NO